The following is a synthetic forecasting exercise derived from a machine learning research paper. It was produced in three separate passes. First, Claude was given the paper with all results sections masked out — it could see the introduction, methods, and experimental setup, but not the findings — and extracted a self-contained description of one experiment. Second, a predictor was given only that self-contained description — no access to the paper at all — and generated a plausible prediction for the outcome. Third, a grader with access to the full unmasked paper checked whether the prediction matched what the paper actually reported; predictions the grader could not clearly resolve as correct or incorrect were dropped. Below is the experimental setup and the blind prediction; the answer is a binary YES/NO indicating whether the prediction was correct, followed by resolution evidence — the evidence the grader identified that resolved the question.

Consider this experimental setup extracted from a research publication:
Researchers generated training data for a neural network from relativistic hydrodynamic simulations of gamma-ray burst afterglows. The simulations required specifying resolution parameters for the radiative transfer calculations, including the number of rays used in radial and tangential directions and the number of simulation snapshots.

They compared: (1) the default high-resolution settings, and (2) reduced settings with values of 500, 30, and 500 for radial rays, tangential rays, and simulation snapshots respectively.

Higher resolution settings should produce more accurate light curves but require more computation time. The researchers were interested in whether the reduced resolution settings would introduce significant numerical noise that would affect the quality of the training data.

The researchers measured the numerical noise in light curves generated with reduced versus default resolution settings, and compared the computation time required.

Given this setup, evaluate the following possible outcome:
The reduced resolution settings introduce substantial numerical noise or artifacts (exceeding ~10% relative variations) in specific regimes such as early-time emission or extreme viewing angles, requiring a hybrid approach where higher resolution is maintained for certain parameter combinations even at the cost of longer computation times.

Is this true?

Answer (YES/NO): NO